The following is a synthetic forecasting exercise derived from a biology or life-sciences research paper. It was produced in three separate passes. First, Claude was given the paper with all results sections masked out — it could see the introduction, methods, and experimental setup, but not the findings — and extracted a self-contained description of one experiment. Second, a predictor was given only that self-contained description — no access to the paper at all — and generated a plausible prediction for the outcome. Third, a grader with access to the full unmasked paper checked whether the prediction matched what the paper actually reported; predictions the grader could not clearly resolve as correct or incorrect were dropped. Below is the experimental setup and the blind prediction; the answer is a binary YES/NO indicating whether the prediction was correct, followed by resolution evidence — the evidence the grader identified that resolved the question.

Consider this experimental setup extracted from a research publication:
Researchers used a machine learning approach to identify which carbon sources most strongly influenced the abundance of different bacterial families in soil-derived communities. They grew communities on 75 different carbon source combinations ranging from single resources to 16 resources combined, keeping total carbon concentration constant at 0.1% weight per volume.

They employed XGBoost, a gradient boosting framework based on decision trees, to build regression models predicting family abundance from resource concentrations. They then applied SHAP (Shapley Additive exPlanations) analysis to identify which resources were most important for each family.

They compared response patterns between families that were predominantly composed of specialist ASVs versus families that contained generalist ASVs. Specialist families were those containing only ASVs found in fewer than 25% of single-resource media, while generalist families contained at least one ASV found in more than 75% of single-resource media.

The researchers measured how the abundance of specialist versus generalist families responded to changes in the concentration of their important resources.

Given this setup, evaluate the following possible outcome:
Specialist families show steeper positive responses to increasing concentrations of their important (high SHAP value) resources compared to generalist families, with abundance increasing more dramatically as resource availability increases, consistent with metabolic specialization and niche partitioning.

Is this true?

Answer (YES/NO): YES